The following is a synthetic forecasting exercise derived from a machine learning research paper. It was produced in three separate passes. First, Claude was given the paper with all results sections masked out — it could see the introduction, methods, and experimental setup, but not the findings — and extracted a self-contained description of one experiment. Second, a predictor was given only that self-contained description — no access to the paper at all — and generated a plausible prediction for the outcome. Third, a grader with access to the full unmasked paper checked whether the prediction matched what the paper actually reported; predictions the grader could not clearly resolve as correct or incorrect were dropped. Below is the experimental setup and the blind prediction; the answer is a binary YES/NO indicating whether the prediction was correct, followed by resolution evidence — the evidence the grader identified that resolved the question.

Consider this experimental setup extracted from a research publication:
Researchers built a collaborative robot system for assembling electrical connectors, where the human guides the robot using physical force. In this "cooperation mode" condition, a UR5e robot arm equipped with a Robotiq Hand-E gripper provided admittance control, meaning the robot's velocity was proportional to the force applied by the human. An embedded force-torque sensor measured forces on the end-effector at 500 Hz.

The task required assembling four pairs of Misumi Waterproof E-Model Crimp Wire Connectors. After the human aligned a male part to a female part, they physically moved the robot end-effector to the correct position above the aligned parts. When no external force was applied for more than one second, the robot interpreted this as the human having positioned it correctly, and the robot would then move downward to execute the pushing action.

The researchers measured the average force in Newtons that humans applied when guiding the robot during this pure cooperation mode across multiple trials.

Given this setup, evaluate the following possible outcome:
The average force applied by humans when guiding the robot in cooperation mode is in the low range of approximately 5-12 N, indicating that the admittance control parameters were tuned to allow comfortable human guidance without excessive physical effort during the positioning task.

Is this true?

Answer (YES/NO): YES